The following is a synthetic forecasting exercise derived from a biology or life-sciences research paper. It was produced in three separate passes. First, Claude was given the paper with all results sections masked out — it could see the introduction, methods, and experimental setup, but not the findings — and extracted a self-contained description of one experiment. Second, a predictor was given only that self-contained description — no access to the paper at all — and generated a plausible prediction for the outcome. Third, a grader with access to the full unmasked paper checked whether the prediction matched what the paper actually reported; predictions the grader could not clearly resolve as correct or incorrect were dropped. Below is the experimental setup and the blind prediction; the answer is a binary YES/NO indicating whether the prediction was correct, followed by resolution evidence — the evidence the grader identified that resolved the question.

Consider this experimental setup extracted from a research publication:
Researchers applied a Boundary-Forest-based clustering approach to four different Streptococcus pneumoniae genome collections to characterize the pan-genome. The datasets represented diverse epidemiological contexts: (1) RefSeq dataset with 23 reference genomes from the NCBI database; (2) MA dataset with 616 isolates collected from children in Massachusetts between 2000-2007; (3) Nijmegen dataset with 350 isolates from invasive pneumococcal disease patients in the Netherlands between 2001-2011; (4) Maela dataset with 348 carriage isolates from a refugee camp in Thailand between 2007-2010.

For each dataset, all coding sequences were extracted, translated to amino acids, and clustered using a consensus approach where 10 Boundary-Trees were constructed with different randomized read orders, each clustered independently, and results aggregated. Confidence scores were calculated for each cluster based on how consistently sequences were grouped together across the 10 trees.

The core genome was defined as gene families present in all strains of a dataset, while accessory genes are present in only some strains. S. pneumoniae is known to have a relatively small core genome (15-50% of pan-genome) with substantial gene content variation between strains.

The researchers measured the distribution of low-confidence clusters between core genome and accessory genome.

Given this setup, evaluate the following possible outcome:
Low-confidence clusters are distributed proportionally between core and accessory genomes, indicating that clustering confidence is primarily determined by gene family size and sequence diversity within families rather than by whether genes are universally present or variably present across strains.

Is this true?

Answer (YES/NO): NO